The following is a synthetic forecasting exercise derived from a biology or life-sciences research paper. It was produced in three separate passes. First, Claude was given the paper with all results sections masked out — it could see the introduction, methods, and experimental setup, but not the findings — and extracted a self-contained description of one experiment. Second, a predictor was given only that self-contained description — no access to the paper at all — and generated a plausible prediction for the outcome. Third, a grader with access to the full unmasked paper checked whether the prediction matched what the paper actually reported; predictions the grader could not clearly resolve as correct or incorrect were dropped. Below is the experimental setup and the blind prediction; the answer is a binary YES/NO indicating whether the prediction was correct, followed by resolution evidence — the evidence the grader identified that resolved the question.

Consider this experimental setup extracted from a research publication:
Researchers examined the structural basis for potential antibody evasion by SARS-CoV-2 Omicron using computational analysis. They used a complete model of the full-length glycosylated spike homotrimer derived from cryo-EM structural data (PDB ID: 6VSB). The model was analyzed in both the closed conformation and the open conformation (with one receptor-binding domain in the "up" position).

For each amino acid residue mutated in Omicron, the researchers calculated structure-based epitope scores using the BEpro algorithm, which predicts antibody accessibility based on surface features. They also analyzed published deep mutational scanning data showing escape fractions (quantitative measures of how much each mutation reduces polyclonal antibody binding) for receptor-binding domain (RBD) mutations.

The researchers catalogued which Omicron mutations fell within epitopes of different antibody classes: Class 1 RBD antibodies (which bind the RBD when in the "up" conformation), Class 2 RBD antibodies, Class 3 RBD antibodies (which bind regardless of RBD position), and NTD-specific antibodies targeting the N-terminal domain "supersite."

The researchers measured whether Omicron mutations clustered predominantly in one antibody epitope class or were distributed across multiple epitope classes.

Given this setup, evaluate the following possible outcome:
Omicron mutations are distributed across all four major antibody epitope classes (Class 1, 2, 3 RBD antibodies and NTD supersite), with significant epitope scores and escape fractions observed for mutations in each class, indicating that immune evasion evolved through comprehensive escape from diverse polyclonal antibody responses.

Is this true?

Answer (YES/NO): YES